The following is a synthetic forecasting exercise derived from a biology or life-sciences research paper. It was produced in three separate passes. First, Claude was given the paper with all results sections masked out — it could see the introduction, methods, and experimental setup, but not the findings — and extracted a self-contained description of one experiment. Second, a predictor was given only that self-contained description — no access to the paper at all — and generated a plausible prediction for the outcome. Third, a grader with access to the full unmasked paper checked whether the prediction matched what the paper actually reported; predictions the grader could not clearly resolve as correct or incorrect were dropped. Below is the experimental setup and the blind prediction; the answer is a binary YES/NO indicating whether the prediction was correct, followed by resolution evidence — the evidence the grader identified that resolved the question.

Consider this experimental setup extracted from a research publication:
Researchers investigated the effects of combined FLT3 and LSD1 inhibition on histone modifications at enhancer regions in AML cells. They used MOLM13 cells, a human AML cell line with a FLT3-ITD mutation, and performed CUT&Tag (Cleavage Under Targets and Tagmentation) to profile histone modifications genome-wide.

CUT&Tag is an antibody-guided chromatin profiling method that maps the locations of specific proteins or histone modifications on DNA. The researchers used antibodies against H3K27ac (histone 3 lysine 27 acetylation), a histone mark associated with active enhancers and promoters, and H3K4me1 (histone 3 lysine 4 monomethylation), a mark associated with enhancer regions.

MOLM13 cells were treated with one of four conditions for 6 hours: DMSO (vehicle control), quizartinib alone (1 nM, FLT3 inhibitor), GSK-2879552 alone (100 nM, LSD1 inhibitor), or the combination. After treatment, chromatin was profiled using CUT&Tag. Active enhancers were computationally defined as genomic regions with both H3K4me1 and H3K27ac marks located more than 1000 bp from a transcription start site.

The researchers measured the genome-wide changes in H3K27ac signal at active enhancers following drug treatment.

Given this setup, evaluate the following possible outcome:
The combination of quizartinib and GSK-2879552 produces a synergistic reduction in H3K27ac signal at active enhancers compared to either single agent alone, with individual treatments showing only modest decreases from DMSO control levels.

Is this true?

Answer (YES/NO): NO